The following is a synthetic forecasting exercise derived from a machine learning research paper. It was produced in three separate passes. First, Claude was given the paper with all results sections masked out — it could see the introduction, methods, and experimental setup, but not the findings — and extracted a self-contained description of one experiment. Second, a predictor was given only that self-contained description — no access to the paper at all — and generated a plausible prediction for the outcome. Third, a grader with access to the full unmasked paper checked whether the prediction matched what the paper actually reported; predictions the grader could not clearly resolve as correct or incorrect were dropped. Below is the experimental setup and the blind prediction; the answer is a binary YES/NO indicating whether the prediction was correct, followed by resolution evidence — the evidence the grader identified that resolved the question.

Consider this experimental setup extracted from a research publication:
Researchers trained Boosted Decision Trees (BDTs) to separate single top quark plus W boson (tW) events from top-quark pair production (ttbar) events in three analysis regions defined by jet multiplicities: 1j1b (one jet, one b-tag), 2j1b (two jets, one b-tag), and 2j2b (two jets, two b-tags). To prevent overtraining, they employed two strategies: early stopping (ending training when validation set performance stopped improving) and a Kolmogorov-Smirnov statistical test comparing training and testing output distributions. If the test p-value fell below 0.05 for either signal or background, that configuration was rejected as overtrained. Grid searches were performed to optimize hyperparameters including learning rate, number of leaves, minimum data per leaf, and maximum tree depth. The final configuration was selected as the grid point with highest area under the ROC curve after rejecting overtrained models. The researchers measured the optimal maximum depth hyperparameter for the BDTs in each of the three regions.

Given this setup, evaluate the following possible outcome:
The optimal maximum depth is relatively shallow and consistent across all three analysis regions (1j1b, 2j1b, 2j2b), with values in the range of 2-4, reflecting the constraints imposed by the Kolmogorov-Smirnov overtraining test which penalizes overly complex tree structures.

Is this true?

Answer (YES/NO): NO